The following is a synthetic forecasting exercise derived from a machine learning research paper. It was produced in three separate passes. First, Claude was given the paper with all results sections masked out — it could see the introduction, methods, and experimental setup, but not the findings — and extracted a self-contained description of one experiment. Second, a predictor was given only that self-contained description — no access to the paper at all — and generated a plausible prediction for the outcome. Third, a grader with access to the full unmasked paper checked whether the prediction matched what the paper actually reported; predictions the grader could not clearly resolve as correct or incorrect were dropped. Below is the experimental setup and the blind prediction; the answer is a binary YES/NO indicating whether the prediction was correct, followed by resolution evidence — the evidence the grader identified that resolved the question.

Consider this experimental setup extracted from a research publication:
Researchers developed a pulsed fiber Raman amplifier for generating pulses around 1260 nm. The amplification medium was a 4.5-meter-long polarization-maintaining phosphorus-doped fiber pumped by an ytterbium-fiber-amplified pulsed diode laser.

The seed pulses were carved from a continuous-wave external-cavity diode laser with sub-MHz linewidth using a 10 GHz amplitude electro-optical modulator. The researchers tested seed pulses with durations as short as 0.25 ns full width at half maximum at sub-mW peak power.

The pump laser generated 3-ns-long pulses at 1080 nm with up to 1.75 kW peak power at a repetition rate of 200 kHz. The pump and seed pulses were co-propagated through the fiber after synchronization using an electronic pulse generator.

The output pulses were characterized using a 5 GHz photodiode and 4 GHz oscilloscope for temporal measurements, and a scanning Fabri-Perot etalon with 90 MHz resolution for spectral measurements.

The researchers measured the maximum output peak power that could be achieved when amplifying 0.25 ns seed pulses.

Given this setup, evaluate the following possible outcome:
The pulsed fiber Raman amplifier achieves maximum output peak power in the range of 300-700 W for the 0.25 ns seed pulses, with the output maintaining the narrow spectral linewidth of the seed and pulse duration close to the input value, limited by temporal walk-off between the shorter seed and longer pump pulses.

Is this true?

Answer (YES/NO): NO